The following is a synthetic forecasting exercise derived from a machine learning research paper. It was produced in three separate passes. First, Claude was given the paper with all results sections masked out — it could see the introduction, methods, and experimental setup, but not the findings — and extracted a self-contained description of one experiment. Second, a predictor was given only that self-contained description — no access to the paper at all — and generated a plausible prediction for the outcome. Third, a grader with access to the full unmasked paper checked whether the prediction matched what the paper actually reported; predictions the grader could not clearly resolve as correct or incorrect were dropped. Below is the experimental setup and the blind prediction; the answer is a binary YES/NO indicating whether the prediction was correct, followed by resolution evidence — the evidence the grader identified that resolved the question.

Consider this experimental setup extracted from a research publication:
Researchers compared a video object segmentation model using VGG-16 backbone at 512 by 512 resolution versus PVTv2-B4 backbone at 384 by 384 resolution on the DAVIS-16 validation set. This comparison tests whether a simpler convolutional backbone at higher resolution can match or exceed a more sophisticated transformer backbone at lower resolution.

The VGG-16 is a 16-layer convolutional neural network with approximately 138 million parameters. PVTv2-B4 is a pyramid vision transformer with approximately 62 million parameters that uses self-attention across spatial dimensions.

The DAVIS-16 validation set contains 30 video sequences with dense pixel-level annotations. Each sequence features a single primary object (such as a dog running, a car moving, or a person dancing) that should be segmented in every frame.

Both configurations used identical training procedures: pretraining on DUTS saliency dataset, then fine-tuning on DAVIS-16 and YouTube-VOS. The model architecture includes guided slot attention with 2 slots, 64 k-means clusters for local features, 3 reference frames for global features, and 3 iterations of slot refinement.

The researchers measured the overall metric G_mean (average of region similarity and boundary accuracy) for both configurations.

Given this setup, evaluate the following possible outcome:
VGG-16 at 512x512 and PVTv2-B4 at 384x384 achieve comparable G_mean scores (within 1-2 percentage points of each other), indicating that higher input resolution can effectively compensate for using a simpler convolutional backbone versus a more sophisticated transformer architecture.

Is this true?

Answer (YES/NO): YES